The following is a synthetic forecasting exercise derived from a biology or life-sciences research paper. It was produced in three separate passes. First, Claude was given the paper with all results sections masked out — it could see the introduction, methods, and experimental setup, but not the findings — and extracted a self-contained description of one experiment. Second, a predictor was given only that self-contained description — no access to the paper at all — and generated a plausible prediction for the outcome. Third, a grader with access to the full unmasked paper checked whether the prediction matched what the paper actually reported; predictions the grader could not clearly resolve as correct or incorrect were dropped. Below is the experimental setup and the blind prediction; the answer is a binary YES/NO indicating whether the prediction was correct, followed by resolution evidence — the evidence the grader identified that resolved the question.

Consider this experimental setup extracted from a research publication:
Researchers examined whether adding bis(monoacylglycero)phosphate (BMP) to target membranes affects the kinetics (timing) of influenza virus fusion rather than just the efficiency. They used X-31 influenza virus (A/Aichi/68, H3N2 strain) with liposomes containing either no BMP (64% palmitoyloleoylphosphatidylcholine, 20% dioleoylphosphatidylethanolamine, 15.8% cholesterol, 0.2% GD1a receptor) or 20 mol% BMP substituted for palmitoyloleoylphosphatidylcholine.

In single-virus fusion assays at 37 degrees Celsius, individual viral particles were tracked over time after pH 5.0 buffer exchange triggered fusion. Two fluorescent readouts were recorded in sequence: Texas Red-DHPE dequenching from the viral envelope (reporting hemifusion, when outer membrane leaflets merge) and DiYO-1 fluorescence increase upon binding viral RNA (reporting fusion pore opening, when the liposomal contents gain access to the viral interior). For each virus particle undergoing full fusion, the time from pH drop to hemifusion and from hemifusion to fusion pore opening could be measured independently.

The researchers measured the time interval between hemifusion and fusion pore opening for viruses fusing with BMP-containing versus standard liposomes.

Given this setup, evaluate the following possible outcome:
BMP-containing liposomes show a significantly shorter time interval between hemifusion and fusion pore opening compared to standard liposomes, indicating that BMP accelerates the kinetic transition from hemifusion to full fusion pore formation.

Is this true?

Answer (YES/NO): NO